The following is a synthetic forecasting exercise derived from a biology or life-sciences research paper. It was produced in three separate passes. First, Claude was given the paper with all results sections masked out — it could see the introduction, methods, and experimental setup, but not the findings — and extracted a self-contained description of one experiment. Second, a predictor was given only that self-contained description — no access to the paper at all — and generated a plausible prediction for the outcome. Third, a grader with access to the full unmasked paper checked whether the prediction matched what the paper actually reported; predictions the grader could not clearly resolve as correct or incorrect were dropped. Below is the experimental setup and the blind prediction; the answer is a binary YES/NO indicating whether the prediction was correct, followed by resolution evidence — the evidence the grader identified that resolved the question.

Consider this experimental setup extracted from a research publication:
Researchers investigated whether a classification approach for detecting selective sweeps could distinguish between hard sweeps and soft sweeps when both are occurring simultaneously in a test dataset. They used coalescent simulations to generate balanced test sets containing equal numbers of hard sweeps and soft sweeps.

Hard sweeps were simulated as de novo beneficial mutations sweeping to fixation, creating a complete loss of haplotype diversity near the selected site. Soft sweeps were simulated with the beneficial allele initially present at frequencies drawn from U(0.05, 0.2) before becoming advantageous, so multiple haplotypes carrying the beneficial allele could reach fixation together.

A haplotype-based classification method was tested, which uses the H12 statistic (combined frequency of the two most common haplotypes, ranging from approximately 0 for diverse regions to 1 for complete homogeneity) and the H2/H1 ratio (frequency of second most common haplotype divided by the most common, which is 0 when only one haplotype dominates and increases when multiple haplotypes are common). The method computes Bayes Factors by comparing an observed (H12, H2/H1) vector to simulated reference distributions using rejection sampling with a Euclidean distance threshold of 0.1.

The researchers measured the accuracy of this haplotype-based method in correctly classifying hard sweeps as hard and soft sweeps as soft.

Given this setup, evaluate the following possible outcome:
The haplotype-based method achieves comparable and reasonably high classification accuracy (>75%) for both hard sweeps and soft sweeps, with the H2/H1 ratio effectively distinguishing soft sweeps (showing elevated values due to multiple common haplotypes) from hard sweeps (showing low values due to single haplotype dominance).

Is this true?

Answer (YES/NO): NO